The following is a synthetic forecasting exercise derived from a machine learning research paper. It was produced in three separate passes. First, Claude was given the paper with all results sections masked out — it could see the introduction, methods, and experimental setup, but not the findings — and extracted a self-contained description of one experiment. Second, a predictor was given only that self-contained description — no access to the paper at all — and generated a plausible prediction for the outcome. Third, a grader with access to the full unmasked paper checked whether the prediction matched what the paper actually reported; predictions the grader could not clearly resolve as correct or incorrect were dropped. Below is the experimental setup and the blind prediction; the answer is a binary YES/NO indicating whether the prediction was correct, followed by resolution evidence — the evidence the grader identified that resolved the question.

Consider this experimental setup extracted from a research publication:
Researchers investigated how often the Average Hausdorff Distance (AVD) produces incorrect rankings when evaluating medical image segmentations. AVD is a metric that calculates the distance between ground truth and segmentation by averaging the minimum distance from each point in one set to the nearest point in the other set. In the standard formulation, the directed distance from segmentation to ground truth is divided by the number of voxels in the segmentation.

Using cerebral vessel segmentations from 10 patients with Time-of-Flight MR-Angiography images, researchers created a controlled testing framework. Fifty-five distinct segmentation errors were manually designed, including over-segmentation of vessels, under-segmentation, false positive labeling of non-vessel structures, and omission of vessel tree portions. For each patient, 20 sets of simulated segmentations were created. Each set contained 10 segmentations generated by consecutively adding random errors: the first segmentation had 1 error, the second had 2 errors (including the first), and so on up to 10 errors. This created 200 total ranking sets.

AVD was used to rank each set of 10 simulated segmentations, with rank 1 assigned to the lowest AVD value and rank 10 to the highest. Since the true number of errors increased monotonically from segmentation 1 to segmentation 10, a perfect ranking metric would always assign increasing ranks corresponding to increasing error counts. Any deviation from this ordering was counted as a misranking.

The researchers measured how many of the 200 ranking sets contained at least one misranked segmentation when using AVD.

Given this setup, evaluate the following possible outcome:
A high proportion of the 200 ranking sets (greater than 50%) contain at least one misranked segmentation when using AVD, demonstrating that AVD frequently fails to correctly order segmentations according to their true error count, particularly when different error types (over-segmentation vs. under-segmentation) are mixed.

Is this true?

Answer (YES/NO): YES